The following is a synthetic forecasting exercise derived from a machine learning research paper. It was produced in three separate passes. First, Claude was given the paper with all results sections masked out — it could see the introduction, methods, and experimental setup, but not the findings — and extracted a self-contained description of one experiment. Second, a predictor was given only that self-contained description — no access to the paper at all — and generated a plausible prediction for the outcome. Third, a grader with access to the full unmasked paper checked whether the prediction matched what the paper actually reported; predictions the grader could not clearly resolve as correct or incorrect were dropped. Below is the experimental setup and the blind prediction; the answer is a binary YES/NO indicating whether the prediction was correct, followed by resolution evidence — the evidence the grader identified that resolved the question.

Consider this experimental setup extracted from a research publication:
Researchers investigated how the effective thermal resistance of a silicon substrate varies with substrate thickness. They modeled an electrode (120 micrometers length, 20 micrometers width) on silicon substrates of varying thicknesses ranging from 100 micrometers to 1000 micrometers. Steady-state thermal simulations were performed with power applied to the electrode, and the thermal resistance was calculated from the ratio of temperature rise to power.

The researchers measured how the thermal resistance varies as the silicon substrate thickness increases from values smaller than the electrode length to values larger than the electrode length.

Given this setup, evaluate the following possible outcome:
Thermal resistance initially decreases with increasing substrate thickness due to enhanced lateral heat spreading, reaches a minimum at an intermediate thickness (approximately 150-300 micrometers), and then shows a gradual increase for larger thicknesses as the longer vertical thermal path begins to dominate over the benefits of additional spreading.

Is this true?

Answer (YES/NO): NO